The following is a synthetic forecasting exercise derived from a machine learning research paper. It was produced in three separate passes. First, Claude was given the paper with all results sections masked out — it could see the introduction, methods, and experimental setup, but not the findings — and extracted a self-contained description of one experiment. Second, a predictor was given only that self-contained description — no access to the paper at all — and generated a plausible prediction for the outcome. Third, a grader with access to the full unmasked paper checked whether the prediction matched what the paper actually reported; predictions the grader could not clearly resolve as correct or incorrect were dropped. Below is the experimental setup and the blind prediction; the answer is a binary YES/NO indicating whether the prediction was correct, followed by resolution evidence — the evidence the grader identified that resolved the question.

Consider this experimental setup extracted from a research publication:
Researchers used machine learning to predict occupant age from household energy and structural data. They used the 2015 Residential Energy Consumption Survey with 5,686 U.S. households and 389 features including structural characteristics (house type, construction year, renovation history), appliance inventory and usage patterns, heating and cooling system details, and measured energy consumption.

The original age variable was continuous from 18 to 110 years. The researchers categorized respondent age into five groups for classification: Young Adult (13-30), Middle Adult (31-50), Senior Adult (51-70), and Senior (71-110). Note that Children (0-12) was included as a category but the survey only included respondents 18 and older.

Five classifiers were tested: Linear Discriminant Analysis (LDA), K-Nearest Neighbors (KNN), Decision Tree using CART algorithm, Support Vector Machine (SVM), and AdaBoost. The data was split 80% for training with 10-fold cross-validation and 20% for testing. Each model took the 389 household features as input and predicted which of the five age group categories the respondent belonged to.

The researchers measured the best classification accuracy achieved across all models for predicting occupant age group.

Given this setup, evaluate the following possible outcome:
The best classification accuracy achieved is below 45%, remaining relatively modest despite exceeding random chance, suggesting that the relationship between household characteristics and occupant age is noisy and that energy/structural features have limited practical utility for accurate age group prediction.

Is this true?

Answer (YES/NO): NO